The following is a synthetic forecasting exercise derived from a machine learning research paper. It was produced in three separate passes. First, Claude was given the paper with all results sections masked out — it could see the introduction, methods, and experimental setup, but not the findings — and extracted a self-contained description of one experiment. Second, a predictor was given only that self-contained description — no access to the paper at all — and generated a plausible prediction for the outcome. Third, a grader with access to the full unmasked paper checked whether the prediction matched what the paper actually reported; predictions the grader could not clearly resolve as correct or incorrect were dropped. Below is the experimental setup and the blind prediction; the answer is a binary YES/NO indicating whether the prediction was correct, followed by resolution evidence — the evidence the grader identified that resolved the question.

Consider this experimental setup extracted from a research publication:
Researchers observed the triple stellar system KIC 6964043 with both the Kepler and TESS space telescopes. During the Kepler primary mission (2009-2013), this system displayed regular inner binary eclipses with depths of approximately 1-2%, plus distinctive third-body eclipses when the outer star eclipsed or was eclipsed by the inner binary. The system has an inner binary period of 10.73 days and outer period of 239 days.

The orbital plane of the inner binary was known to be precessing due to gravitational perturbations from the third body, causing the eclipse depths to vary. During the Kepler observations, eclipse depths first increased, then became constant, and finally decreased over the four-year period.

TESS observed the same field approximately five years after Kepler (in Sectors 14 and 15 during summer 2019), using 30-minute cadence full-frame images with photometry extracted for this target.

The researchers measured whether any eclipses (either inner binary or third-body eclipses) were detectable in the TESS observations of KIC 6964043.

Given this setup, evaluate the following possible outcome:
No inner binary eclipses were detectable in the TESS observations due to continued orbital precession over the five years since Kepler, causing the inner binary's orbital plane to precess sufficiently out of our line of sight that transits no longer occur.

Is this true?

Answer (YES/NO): NO